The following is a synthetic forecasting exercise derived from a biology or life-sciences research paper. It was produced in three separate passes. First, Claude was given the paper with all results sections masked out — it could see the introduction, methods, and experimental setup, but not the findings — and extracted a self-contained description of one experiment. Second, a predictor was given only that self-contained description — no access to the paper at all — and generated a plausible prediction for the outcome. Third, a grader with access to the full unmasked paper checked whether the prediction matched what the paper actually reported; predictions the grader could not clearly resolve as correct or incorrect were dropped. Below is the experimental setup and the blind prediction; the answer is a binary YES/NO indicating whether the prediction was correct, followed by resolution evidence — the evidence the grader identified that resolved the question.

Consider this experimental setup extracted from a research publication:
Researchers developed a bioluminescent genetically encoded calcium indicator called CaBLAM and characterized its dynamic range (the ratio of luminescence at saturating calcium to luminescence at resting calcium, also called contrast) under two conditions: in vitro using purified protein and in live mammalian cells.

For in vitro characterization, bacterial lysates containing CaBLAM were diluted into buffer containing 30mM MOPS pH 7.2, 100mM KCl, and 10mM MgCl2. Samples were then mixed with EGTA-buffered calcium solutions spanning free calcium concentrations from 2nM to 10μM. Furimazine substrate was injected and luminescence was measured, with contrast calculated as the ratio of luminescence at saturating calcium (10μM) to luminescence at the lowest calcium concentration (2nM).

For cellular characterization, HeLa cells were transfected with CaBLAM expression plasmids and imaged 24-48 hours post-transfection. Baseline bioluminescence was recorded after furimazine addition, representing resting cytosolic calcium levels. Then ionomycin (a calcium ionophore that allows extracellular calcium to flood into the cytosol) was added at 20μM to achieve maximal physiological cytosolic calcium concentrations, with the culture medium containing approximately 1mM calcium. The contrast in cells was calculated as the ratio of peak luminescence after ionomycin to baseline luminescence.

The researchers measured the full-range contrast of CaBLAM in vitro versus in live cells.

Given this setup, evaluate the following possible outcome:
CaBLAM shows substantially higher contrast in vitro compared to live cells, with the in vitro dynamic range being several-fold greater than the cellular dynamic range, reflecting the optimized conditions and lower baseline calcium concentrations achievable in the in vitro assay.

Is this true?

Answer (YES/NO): YES